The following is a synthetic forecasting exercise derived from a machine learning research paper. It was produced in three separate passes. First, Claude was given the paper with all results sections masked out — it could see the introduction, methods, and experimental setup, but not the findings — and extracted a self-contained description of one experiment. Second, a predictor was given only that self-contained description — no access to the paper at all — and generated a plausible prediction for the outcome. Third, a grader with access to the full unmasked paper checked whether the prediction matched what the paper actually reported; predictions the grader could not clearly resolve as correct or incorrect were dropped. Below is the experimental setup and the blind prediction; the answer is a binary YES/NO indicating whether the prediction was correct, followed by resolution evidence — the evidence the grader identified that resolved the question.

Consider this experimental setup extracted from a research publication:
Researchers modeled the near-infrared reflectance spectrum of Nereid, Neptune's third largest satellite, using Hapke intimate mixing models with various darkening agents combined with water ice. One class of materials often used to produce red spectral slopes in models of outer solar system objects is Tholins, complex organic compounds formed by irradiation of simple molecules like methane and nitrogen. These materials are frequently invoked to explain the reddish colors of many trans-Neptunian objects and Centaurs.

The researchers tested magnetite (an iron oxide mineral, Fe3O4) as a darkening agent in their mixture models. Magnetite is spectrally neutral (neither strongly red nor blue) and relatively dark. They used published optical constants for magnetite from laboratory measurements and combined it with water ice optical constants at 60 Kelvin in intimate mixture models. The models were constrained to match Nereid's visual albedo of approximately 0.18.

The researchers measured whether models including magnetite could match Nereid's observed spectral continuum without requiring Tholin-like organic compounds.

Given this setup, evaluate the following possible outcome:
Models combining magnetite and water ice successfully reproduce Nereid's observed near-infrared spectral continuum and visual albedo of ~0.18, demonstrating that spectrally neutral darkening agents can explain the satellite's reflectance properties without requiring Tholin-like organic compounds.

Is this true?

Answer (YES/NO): YES